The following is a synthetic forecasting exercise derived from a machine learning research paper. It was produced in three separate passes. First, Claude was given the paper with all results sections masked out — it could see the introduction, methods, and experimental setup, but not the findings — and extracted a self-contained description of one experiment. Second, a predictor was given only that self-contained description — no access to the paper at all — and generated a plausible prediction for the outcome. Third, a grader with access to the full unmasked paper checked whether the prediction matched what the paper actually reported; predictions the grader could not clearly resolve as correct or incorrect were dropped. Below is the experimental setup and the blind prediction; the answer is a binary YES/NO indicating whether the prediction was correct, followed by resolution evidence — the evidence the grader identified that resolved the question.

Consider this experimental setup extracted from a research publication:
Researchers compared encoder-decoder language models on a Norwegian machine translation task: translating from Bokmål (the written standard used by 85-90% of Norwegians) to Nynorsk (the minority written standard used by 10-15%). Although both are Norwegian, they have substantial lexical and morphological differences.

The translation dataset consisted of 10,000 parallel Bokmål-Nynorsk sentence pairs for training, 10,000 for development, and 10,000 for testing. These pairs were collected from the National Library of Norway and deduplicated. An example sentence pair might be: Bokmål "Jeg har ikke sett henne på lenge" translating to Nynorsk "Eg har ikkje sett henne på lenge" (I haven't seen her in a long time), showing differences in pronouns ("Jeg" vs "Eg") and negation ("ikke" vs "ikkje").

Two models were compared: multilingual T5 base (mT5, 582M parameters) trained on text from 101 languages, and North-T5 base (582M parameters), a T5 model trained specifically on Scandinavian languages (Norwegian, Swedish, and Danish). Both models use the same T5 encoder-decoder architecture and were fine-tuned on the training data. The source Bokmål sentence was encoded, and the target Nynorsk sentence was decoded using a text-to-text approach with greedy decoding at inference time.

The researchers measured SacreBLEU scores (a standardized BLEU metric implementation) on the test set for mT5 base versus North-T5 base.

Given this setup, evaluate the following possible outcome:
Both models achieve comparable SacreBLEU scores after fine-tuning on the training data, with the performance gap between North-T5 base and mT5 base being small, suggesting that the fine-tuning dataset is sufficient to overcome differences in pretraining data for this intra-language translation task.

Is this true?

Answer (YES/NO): YES